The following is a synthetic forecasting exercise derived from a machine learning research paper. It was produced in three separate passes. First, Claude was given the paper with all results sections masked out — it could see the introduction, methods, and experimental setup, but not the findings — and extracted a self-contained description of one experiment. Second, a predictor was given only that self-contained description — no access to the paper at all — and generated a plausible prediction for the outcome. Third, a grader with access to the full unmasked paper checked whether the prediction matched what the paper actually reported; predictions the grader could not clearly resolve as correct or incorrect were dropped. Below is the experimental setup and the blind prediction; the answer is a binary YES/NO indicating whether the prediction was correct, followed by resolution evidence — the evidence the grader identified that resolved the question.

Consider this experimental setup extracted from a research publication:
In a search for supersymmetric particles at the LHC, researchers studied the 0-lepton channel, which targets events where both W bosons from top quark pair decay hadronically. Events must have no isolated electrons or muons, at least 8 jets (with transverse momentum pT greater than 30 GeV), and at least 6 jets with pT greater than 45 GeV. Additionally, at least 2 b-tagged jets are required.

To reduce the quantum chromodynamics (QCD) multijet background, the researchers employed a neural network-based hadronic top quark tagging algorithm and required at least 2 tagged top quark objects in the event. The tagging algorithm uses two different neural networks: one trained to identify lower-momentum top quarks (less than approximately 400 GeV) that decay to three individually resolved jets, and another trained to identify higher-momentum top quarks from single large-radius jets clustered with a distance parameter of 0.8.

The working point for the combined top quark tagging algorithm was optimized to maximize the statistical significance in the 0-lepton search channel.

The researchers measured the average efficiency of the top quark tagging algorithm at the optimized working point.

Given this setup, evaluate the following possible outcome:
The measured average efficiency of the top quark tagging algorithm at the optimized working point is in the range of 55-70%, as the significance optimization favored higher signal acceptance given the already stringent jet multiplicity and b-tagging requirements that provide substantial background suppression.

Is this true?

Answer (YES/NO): NO